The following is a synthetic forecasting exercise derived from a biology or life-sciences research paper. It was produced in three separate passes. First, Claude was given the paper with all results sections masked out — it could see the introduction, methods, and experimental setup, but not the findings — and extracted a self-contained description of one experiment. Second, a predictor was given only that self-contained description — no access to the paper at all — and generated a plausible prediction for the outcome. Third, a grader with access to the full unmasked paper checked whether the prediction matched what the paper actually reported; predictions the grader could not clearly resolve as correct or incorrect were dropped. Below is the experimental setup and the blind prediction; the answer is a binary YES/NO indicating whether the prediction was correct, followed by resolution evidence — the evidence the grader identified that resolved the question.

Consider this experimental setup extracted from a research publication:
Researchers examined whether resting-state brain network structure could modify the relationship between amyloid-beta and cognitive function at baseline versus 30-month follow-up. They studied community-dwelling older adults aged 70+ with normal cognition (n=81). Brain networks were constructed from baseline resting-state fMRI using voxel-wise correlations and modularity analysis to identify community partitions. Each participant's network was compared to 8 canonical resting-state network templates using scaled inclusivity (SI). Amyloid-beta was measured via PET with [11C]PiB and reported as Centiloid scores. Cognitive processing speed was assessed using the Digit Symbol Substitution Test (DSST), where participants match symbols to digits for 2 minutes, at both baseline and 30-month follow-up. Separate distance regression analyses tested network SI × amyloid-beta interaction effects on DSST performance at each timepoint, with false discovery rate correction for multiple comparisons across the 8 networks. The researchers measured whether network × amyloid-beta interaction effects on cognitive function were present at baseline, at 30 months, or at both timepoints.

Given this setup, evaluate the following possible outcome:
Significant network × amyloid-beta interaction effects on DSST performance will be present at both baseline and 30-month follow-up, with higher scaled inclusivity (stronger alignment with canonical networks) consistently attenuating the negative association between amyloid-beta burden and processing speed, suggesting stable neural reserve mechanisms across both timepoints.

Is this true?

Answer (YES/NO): NO